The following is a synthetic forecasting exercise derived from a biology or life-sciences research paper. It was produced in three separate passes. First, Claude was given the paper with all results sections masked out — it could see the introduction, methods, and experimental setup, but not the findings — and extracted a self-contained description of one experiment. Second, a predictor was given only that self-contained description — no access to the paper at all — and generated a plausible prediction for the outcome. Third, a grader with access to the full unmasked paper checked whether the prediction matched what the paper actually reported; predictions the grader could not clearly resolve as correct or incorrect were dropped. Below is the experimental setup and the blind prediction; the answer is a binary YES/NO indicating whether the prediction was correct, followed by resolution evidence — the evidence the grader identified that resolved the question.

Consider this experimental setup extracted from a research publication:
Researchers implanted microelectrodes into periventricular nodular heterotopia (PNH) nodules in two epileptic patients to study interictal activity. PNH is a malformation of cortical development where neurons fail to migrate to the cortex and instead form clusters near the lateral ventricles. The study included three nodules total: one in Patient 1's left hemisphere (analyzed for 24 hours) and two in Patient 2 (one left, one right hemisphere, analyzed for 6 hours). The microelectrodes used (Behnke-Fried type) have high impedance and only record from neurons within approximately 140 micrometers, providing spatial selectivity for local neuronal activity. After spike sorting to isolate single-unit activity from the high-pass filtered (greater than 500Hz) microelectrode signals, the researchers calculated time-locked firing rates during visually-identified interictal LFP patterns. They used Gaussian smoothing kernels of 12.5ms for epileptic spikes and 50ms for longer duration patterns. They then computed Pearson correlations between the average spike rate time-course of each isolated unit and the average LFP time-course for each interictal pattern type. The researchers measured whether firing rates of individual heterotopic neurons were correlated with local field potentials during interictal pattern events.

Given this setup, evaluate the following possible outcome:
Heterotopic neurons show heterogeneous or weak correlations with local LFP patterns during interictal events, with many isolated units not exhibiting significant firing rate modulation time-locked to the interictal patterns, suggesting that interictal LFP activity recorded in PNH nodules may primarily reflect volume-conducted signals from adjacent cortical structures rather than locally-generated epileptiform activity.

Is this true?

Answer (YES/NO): NO